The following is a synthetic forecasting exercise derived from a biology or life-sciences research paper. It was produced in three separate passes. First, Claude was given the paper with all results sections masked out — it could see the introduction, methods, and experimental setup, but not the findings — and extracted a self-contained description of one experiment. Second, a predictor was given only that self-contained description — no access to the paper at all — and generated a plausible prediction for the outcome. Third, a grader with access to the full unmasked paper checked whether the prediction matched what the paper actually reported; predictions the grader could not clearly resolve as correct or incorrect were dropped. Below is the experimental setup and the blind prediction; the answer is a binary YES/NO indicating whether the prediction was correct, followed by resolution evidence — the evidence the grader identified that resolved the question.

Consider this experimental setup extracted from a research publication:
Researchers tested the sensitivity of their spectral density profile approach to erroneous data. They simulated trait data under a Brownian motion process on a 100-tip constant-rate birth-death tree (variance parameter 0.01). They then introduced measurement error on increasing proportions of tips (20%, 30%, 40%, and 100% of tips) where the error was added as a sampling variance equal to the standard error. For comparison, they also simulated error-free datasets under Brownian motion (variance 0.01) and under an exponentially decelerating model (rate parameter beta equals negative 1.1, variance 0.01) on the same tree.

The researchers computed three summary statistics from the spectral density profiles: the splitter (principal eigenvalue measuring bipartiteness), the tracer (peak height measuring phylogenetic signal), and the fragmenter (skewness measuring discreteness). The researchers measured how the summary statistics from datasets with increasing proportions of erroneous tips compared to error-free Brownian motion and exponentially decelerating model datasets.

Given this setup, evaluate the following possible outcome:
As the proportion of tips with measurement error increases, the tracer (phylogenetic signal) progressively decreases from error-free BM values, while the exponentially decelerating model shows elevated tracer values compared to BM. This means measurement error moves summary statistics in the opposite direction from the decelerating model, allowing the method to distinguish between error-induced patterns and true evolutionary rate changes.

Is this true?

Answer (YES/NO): YES